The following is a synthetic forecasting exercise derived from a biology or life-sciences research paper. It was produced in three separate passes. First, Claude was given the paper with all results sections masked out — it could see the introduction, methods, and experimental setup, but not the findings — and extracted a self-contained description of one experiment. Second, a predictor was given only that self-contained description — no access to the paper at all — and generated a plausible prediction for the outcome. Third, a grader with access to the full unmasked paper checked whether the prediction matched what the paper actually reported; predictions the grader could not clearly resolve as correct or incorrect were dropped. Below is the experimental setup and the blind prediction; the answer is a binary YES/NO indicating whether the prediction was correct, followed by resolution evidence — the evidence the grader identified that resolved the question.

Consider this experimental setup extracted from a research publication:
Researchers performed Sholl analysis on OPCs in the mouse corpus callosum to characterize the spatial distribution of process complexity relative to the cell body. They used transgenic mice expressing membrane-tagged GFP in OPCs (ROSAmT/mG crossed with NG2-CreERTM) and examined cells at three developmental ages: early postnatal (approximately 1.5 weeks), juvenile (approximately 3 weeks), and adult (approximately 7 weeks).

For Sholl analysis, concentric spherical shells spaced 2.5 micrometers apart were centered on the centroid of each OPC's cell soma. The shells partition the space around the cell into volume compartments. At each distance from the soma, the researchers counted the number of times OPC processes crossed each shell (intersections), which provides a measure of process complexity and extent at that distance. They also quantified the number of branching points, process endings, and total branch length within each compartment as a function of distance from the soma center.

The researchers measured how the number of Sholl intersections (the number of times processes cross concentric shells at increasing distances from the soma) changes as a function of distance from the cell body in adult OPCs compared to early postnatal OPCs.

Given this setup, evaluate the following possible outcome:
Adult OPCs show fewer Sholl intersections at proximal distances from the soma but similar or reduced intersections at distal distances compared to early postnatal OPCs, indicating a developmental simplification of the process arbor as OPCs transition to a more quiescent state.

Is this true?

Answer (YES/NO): NO